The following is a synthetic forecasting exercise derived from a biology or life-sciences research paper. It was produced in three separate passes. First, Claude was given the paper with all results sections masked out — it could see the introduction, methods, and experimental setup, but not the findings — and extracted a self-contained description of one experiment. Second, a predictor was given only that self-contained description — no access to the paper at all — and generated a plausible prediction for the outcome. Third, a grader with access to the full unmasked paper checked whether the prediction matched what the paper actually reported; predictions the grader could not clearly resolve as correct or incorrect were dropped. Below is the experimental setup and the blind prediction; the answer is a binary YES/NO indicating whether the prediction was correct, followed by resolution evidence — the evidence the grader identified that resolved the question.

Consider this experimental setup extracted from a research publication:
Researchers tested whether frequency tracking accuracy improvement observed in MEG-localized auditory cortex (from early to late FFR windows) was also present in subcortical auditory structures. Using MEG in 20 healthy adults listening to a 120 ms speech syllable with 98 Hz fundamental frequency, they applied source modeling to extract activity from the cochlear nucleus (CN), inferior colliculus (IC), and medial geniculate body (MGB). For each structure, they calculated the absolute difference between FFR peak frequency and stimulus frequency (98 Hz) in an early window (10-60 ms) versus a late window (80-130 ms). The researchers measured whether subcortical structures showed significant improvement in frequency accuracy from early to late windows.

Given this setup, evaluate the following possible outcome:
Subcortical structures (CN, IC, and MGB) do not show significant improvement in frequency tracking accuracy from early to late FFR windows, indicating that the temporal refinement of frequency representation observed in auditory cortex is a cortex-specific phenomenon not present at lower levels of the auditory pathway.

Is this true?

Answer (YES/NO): NO